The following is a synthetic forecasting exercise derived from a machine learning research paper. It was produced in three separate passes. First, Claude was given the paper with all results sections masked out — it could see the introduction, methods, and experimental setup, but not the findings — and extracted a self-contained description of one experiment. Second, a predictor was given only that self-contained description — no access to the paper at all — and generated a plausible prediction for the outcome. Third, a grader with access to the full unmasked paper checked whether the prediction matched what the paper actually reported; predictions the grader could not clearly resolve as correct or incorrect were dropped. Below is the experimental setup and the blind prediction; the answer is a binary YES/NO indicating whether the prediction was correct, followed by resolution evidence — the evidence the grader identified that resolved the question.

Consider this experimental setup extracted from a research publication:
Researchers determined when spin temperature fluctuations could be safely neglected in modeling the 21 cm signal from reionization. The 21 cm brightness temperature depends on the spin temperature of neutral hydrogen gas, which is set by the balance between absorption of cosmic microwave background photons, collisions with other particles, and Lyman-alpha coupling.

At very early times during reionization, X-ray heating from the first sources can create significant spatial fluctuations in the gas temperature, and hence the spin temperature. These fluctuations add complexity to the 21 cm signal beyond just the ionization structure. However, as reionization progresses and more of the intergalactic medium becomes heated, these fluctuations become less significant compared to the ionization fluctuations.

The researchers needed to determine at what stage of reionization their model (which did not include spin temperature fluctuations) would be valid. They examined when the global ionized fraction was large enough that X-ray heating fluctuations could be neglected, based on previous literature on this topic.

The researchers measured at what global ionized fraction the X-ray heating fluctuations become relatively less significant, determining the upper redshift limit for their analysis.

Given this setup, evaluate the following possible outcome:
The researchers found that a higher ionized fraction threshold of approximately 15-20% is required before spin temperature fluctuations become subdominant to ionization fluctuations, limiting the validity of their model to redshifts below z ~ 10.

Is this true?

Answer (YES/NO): NO